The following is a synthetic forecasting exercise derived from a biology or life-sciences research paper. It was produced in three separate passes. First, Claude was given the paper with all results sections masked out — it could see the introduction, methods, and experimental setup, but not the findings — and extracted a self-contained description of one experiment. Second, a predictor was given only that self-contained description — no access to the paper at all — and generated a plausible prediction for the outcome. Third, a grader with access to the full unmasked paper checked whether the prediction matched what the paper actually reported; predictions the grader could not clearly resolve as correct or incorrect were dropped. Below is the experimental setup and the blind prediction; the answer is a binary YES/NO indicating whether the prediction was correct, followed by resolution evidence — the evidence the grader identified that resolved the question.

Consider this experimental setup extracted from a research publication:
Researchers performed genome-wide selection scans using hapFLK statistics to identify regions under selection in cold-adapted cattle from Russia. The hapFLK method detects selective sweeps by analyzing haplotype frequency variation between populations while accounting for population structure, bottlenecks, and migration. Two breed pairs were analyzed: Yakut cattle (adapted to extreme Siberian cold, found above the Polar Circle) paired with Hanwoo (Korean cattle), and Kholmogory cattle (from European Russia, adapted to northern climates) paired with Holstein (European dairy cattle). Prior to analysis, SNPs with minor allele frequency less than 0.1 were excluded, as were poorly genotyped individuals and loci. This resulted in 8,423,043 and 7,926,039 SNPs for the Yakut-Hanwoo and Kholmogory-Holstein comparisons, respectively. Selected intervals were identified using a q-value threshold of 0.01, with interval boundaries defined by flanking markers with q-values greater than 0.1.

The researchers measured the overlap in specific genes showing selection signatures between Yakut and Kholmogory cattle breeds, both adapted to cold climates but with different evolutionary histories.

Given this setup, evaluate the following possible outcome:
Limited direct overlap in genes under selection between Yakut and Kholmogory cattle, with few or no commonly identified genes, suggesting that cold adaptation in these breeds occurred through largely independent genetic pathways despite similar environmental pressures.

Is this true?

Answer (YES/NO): NO